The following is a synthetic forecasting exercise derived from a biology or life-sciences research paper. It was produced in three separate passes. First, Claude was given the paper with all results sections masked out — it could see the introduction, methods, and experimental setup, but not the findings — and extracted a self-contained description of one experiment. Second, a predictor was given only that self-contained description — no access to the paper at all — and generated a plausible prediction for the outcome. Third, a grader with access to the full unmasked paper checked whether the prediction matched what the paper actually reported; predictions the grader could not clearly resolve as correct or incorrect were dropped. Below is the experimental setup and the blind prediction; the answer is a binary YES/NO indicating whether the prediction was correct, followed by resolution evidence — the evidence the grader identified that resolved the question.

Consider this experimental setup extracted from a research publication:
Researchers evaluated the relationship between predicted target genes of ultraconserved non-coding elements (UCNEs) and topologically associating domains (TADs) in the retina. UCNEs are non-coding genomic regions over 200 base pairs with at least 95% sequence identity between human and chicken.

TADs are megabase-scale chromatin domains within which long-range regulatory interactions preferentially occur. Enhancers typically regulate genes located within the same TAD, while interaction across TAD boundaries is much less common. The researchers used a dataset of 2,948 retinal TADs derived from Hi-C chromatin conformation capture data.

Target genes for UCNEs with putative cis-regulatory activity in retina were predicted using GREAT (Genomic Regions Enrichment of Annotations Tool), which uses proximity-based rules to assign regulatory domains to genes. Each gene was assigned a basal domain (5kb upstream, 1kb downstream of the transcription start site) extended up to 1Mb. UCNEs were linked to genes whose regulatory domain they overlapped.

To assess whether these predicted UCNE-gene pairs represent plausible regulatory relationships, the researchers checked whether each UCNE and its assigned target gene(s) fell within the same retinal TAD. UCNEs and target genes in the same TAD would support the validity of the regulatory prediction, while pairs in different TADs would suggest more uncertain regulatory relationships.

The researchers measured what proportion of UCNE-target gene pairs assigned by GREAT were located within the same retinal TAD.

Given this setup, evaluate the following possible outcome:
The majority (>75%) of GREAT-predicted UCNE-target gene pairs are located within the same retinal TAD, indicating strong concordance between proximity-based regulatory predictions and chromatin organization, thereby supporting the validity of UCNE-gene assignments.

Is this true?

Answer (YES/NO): NO